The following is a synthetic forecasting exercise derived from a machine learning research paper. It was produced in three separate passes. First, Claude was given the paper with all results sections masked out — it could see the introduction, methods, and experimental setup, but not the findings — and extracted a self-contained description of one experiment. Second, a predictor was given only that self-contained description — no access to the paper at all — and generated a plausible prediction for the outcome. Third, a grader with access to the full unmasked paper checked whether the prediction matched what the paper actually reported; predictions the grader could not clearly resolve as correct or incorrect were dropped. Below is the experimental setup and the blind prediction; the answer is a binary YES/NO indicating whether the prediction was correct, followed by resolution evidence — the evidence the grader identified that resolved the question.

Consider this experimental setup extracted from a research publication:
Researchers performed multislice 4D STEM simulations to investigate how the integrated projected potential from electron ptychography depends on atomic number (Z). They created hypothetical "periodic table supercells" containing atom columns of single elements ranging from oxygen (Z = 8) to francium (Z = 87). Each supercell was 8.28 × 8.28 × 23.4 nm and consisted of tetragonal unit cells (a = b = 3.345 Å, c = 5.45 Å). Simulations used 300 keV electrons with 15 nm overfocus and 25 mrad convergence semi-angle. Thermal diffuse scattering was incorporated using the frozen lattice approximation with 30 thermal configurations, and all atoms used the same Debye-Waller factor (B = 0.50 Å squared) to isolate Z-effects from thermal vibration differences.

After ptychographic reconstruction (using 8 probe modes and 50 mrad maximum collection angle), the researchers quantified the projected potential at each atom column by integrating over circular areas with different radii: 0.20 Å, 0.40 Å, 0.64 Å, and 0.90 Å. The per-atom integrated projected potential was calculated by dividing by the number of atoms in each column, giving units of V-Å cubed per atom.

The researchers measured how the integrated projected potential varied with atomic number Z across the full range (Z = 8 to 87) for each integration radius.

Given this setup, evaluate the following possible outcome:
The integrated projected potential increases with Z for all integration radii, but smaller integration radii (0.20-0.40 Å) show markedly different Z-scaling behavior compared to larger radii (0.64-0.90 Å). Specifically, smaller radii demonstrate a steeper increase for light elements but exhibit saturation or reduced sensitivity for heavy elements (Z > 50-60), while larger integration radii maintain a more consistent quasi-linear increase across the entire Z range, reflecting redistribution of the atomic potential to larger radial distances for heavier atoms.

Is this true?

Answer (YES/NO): NO